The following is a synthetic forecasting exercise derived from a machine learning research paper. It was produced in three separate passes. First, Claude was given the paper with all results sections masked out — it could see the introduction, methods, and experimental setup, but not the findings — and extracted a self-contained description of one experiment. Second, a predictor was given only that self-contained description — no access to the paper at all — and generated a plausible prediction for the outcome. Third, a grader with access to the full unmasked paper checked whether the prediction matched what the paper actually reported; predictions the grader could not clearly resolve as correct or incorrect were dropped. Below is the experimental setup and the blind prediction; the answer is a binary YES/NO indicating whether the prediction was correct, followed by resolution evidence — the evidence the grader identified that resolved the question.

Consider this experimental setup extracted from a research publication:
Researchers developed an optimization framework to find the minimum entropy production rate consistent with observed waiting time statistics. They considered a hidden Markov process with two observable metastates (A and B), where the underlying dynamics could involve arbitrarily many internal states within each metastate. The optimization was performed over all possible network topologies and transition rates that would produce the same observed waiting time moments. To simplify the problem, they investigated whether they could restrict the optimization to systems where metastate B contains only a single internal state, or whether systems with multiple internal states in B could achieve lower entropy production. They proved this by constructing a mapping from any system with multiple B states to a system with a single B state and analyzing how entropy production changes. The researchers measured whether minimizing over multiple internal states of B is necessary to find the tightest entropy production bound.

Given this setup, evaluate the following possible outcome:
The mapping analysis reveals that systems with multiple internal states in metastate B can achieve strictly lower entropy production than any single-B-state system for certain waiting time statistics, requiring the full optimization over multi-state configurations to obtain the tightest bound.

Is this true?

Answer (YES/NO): NO